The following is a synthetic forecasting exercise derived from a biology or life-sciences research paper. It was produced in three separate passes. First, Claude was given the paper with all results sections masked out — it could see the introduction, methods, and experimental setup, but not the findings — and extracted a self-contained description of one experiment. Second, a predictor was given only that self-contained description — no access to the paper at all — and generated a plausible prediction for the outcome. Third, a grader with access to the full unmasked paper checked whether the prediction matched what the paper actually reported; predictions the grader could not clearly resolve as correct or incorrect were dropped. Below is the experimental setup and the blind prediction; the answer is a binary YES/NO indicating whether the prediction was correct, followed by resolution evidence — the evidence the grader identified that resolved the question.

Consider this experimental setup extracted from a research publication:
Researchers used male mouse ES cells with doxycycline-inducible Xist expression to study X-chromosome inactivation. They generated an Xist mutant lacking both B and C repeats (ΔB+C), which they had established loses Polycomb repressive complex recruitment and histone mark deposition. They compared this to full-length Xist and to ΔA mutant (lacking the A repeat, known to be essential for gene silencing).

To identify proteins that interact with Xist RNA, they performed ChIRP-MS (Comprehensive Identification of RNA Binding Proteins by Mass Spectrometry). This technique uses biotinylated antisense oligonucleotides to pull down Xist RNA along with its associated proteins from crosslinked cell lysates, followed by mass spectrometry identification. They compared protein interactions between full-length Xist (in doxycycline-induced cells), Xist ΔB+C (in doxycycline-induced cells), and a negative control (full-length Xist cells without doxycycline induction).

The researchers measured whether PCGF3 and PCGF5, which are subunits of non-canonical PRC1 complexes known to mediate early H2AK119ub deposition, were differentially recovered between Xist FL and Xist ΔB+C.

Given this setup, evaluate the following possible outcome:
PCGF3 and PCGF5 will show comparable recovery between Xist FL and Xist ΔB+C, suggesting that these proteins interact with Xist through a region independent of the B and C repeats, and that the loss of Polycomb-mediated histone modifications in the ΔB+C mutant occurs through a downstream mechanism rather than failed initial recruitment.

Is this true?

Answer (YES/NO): NO